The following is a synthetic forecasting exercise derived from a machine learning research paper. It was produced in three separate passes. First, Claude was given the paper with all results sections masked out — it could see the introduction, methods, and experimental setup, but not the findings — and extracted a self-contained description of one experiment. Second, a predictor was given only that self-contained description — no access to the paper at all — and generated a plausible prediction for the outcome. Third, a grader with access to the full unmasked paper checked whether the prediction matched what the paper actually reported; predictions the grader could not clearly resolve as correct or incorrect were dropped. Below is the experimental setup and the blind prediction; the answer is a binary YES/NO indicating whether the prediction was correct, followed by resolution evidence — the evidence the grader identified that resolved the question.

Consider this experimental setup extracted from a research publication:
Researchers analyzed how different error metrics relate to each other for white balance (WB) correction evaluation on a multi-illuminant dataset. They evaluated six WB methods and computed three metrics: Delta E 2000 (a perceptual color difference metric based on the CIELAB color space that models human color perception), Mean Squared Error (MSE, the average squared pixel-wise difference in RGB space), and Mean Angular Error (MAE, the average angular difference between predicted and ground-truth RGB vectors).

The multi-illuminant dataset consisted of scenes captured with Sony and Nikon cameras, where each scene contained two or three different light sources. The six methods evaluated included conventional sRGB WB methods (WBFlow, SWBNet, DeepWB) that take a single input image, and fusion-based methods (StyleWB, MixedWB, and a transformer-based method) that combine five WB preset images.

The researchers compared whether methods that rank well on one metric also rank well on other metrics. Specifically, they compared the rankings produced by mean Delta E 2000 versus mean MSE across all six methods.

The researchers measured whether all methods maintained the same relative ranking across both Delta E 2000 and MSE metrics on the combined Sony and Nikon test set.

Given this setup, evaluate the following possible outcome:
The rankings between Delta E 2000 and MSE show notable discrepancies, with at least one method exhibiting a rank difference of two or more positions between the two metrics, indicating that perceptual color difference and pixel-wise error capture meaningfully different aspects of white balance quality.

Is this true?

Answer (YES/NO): NO